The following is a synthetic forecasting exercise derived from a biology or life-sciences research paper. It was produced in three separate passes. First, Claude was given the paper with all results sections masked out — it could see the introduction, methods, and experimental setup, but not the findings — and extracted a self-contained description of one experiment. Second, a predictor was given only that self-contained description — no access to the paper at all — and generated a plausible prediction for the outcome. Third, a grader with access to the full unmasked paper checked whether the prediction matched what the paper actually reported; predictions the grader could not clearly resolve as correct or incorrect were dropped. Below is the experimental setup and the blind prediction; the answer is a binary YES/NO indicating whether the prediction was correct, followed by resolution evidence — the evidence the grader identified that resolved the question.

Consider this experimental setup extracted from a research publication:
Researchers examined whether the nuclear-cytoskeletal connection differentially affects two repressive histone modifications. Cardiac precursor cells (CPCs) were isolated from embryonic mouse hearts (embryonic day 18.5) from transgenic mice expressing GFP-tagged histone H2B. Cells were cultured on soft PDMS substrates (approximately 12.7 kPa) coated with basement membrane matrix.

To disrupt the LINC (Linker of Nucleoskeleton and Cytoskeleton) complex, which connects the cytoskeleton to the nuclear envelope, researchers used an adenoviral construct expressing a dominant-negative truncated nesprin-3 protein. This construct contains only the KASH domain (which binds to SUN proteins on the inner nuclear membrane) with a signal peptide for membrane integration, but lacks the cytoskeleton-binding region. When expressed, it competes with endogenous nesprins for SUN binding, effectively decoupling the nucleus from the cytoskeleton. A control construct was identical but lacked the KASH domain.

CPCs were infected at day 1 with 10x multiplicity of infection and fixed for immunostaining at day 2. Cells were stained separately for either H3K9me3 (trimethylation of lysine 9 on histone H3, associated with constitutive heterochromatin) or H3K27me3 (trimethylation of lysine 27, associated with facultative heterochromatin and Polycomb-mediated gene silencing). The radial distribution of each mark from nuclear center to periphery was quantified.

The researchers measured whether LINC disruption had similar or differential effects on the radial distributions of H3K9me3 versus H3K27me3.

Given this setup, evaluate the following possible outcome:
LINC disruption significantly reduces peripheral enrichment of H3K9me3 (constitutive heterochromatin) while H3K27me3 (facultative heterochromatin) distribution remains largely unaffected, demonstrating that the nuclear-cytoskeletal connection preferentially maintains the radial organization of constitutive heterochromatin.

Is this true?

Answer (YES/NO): YES